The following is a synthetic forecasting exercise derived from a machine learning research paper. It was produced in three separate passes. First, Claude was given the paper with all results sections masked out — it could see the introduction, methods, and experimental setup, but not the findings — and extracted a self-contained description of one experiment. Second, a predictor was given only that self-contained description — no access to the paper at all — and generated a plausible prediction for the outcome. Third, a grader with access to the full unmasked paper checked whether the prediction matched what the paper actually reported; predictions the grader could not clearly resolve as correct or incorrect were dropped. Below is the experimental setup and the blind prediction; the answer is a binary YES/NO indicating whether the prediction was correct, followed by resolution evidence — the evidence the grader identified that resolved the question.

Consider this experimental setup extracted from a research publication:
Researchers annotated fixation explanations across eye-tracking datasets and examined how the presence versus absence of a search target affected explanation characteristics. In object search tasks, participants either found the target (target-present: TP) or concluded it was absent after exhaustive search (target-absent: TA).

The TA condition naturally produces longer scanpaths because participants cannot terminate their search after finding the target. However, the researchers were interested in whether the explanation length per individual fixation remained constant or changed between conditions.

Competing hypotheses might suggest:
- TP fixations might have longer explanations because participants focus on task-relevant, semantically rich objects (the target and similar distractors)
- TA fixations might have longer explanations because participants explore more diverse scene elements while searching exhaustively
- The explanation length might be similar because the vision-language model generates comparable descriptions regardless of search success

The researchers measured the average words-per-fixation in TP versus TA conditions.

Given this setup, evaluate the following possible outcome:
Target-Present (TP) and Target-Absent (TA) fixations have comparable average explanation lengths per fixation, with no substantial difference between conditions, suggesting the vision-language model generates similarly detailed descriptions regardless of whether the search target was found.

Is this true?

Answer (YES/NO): YES